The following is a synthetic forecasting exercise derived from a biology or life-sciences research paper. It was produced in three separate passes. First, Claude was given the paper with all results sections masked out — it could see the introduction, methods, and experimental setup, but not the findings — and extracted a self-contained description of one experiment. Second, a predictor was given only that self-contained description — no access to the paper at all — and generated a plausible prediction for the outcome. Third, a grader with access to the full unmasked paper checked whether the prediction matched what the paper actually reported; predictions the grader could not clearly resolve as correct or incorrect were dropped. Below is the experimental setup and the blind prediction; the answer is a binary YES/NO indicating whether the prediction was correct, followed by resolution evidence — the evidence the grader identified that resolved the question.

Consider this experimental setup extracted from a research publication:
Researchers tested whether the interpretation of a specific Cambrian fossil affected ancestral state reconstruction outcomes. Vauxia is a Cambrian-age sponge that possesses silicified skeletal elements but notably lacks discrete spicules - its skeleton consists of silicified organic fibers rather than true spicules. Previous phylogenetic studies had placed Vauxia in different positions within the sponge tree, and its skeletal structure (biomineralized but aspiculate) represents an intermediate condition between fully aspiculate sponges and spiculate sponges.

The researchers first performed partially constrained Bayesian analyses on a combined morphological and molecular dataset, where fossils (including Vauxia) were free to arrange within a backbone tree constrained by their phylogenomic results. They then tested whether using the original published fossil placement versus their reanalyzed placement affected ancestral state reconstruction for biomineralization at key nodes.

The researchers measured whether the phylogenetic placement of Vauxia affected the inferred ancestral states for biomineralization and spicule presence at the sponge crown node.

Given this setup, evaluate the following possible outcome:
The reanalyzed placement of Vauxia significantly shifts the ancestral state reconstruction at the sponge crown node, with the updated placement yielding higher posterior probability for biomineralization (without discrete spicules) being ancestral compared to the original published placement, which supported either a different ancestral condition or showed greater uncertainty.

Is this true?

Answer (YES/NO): NO